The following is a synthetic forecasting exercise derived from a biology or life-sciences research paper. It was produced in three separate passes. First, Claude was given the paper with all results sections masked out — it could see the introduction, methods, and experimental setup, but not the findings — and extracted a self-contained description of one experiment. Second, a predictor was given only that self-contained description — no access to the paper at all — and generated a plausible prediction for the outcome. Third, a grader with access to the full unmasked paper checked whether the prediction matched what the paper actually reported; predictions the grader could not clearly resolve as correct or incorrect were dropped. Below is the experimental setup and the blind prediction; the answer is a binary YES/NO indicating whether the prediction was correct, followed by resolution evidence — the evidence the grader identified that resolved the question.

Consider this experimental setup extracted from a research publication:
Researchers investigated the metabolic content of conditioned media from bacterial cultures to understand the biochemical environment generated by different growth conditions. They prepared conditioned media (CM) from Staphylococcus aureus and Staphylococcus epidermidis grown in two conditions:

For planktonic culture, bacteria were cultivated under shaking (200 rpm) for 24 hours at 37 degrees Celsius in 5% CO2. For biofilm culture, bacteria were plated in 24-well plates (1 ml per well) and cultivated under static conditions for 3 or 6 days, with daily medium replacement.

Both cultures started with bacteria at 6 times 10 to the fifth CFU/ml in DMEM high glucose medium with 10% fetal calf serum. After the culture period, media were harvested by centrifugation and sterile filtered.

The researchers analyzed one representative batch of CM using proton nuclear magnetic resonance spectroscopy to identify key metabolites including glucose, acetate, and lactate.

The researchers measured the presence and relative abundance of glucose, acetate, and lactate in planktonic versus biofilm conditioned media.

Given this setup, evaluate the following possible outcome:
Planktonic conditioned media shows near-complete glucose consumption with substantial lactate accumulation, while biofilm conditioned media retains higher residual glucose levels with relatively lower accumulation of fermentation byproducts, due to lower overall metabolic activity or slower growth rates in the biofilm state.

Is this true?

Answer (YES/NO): NO